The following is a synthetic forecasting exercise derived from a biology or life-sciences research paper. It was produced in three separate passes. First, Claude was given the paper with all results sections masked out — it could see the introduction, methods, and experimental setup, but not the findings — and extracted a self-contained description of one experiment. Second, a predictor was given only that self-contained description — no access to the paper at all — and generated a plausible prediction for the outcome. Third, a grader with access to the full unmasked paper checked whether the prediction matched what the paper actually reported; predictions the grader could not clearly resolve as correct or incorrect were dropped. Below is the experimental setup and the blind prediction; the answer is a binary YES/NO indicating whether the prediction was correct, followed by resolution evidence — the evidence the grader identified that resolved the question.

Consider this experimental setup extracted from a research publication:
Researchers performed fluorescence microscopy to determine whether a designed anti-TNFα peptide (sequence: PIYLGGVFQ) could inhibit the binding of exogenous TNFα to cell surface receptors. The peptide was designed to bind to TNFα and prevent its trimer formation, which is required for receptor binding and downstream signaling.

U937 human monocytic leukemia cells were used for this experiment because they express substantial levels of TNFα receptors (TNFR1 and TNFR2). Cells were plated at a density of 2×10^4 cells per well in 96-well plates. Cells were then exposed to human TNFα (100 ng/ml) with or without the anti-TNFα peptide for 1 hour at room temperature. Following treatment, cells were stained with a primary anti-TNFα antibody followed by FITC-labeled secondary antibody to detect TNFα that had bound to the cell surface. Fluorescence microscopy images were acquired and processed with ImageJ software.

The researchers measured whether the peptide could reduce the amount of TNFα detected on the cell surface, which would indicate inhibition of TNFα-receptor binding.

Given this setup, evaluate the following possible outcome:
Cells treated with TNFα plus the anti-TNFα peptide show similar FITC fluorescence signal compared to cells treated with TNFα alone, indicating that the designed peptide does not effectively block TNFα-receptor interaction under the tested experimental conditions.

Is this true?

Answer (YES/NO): NO